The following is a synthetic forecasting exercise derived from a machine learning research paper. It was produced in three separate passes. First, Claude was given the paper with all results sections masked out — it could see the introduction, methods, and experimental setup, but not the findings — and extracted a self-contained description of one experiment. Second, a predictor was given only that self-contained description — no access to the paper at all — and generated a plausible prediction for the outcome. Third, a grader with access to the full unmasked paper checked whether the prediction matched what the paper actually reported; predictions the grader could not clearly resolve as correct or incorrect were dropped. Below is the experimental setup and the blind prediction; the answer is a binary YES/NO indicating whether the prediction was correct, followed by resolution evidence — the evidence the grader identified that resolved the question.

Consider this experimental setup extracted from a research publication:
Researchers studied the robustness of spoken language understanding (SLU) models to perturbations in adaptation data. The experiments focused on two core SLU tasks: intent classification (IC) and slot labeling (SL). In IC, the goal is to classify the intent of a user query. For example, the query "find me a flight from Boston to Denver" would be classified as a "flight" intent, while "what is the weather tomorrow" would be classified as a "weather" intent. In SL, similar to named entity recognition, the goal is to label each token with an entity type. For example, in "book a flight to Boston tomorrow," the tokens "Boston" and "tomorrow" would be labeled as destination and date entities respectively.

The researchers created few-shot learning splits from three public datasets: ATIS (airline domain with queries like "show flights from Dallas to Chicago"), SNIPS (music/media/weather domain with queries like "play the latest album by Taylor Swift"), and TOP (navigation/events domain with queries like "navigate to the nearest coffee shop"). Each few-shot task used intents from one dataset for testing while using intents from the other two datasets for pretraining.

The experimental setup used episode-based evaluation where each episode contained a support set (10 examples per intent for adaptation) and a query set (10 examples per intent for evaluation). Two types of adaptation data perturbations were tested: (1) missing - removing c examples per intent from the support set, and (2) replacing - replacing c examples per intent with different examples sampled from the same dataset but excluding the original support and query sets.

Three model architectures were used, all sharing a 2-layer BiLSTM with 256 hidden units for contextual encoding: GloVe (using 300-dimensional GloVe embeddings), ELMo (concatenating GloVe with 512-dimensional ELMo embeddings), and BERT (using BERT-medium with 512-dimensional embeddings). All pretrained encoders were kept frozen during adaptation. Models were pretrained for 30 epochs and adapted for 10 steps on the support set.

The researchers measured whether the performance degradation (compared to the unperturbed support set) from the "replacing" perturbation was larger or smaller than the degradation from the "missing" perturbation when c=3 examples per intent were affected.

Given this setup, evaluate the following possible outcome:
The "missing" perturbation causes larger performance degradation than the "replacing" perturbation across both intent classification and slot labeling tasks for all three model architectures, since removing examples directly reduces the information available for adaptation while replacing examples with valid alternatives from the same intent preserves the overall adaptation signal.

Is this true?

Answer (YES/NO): NO